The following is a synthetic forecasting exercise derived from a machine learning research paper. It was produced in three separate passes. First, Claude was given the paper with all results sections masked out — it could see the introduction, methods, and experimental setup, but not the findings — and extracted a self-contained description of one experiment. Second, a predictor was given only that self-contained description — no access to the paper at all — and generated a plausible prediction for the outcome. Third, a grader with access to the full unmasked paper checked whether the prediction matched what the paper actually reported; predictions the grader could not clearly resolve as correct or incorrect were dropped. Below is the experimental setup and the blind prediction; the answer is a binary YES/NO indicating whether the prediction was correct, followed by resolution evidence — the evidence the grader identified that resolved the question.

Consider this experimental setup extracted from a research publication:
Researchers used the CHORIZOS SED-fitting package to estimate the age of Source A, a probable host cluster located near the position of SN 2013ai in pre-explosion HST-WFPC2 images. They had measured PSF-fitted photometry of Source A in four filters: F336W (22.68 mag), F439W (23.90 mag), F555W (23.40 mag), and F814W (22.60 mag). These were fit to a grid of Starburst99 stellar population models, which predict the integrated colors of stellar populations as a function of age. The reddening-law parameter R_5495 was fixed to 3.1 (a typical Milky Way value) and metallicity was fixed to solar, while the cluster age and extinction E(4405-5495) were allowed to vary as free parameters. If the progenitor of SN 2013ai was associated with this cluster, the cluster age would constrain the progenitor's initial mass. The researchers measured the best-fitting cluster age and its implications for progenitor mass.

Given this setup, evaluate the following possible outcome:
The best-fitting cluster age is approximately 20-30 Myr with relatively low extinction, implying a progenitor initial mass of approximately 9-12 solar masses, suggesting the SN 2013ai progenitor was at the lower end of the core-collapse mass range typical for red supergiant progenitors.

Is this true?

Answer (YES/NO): NO